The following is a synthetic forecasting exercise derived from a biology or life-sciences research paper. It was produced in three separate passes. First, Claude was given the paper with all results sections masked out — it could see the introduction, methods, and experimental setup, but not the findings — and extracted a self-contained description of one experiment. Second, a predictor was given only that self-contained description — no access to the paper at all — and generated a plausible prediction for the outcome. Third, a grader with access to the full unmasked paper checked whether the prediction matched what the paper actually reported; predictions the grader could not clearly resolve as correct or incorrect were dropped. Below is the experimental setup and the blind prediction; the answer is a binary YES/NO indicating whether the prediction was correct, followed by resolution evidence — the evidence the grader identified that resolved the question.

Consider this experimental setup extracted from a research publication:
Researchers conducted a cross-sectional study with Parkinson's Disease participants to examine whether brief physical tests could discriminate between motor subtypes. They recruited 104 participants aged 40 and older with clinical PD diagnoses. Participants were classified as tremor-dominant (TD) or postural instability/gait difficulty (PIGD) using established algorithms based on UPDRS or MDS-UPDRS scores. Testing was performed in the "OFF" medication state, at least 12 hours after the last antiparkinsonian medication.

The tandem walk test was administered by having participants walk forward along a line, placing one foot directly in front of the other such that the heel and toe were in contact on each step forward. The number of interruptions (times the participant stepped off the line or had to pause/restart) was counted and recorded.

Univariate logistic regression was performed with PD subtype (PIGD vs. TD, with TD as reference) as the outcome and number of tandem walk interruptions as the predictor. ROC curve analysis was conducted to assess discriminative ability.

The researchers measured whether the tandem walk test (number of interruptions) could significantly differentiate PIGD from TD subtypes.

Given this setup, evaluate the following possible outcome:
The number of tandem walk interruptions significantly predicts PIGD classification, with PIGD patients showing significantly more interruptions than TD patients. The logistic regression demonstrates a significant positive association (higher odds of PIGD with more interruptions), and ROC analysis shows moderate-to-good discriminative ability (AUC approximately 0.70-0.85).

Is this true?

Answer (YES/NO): NO